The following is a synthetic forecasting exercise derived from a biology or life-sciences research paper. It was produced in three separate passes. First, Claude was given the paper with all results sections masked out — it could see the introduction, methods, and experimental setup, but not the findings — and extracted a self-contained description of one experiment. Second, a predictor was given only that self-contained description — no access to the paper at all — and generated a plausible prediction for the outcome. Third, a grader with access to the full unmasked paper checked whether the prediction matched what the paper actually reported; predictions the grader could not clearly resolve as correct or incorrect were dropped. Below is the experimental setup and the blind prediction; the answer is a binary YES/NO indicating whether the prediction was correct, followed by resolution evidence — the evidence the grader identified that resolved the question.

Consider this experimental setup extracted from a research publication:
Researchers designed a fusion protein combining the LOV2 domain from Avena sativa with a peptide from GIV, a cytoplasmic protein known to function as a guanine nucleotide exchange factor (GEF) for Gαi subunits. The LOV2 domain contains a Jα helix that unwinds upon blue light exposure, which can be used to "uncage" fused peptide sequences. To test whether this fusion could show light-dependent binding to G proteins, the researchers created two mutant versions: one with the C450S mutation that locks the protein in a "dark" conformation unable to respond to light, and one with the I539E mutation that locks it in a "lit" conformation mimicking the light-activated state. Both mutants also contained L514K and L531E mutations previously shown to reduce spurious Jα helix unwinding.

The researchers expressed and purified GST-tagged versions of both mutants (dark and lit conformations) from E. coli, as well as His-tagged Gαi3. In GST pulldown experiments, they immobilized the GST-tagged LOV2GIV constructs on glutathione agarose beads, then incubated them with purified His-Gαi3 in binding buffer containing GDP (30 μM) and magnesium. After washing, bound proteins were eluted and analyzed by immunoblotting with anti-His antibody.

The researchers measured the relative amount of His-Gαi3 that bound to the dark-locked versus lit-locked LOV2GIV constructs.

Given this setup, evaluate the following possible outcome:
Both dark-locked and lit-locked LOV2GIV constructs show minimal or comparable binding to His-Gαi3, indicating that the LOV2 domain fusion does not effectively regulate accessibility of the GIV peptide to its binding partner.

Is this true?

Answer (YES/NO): NO